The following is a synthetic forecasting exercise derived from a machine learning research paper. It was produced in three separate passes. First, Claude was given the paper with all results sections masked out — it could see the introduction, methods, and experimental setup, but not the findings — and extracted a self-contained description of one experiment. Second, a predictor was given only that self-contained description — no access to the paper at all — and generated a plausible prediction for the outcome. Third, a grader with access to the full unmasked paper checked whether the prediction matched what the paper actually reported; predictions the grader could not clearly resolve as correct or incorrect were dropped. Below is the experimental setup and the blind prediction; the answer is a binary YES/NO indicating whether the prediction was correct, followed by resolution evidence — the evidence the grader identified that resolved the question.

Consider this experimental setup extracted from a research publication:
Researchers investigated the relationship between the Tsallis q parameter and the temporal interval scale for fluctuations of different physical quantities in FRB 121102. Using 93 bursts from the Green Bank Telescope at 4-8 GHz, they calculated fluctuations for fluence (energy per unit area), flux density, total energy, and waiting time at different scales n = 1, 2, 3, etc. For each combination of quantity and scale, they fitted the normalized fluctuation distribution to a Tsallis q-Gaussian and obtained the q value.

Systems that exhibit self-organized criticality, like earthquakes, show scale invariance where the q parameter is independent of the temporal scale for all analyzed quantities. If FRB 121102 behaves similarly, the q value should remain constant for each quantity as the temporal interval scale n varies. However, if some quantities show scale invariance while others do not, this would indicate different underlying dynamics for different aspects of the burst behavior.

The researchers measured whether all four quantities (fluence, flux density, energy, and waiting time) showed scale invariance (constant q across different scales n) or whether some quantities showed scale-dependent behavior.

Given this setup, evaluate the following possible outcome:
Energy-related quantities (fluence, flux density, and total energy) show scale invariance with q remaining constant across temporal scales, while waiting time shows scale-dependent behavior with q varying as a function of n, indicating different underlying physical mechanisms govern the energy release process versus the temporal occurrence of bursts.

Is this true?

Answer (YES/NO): NO